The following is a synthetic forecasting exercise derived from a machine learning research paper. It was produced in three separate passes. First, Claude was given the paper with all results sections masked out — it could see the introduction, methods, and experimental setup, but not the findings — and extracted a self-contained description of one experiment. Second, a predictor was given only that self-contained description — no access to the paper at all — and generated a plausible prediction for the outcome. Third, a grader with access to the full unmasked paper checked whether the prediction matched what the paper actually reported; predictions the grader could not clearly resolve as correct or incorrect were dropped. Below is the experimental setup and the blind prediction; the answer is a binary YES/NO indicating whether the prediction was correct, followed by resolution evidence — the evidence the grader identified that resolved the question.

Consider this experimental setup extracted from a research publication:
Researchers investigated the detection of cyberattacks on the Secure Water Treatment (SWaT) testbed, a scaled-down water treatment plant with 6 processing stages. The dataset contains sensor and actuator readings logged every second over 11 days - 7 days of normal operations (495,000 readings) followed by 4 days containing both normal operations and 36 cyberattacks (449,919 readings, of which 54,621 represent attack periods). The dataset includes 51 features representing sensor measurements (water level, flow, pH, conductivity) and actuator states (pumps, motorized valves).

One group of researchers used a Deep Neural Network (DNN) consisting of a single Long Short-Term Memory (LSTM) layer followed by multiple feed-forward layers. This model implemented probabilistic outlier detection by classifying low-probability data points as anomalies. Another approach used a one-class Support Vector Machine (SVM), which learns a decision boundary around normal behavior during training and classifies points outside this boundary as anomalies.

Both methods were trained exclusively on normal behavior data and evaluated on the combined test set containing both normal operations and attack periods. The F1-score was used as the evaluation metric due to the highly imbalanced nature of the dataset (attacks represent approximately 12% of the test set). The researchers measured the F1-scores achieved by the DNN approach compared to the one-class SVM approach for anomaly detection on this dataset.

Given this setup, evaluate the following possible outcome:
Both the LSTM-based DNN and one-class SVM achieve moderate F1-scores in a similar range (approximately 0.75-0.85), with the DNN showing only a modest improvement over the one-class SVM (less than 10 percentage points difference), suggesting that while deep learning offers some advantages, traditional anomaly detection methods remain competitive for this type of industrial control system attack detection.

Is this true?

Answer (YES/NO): YES